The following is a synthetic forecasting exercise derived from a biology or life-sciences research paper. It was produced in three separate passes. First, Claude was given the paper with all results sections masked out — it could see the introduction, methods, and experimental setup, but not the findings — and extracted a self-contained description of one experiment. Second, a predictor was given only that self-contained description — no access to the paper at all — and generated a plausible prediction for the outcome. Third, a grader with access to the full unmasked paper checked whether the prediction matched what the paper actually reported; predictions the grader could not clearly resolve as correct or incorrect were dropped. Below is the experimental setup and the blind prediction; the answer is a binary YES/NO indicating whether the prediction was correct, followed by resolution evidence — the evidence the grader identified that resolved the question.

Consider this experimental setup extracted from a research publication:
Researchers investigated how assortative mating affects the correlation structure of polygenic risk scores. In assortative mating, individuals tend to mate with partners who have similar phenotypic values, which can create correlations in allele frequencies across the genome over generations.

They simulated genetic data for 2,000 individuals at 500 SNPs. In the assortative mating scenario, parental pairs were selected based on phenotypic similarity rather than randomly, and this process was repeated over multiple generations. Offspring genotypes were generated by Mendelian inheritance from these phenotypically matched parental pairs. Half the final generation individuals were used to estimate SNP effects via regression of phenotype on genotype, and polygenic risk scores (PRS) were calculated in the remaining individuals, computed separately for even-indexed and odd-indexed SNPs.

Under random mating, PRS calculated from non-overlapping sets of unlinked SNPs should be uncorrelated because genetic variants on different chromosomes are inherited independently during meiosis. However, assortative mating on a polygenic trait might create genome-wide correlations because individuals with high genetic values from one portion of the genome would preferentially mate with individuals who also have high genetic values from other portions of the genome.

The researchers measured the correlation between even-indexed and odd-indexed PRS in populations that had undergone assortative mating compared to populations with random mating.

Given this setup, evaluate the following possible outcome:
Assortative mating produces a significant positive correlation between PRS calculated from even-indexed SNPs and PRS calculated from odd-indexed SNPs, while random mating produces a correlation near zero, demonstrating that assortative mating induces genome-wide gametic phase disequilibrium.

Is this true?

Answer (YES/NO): YES